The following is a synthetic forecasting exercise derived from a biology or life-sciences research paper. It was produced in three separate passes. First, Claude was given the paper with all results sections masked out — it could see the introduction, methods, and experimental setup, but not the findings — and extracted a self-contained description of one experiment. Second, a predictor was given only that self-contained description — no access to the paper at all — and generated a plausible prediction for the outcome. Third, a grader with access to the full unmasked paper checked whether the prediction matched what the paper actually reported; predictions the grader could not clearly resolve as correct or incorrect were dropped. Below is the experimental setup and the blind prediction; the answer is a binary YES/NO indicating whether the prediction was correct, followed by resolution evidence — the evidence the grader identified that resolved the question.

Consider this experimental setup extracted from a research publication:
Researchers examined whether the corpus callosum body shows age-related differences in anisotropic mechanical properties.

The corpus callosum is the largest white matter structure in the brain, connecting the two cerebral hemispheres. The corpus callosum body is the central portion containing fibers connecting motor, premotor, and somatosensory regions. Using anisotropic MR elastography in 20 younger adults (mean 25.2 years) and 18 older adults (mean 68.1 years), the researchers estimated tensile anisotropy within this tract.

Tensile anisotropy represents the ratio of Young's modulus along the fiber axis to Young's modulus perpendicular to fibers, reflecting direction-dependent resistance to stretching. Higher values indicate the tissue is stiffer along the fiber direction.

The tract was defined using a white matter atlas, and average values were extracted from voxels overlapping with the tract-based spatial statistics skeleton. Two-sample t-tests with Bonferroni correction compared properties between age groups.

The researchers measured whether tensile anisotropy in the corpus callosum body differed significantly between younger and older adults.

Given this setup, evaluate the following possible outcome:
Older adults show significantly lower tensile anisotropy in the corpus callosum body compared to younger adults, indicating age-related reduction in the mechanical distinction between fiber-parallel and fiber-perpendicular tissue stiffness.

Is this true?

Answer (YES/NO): YES